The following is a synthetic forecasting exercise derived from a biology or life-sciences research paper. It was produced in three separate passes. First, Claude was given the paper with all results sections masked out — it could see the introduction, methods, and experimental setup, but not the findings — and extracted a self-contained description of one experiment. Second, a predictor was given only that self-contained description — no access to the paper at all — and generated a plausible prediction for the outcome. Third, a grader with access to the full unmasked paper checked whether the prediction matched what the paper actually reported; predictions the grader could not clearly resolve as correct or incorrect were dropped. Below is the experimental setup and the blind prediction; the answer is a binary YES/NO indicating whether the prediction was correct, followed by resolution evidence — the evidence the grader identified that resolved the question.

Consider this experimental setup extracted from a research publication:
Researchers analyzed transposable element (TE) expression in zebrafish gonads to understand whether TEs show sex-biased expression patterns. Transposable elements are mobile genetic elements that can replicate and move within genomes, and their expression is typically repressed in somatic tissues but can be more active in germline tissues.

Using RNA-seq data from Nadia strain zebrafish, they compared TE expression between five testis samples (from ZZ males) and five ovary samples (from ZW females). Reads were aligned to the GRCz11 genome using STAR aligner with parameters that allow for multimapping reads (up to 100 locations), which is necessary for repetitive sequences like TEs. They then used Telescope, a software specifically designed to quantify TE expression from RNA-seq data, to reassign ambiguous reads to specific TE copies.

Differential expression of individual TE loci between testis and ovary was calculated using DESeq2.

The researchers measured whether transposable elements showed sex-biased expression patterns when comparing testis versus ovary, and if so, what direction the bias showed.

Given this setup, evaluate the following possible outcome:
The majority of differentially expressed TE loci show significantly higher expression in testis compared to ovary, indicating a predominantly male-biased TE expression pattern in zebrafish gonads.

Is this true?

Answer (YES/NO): YES